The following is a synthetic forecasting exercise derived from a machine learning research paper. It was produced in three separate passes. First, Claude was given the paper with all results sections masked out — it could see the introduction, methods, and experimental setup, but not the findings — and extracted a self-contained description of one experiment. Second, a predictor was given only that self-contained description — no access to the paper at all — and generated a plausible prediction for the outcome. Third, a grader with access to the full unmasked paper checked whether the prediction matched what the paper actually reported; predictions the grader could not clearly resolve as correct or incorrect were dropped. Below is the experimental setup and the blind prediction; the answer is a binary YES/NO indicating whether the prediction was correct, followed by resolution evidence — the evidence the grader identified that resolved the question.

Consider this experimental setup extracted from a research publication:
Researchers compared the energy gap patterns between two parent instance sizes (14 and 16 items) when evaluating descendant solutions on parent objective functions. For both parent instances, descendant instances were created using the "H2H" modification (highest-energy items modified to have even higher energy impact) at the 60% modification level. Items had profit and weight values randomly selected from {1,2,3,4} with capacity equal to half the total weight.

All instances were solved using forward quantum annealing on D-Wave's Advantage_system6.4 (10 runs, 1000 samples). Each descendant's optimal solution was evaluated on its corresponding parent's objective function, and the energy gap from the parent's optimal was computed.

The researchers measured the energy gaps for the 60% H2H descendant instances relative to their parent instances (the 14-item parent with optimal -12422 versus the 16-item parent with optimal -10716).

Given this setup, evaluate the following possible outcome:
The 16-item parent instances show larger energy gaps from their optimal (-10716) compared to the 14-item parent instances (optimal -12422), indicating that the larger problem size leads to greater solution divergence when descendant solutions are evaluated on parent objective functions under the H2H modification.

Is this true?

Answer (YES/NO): NO